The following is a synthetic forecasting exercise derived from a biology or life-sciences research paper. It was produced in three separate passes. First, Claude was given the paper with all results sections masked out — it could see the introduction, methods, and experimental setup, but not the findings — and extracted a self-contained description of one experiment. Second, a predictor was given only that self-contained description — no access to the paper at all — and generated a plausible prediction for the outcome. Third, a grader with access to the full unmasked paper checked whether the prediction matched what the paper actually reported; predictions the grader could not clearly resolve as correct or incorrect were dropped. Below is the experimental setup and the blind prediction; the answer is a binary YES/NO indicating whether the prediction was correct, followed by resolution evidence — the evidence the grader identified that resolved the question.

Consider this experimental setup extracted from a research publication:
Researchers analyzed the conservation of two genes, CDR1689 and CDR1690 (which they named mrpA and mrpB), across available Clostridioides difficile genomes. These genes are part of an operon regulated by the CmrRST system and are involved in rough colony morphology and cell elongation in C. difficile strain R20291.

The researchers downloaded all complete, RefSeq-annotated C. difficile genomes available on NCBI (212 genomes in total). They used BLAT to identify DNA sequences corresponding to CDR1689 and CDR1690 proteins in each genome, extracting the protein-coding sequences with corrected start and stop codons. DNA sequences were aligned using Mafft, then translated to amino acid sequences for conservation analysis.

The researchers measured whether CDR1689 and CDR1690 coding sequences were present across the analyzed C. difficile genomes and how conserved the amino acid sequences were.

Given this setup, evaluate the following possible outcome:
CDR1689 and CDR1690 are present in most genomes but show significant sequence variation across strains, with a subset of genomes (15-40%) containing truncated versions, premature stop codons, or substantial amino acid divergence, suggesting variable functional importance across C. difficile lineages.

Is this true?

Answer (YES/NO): NO